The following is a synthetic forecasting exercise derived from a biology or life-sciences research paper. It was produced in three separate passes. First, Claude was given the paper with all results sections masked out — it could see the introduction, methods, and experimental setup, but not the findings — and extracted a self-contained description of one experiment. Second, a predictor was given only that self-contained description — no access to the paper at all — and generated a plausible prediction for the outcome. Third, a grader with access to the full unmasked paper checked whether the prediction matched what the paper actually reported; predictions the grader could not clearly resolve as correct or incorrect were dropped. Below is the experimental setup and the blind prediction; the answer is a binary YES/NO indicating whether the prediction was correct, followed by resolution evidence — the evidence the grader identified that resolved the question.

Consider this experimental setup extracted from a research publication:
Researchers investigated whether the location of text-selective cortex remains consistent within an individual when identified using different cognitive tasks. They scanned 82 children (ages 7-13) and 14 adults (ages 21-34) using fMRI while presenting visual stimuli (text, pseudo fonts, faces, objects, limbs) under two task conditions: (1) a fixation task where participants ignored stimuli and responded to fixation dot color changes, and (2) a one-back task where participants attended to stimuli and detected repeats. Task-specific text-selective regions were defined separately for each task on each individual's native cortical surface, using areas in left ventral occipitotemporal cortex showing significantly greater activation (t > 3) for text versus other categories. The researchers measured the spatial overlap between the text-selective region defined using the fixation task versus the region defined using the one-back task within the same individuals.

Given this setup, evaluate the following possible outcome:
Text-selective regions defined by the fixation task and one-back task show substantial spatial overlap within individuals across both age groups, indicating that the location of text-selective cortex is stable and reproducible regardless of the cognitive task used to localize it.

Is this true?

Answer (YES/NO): YES